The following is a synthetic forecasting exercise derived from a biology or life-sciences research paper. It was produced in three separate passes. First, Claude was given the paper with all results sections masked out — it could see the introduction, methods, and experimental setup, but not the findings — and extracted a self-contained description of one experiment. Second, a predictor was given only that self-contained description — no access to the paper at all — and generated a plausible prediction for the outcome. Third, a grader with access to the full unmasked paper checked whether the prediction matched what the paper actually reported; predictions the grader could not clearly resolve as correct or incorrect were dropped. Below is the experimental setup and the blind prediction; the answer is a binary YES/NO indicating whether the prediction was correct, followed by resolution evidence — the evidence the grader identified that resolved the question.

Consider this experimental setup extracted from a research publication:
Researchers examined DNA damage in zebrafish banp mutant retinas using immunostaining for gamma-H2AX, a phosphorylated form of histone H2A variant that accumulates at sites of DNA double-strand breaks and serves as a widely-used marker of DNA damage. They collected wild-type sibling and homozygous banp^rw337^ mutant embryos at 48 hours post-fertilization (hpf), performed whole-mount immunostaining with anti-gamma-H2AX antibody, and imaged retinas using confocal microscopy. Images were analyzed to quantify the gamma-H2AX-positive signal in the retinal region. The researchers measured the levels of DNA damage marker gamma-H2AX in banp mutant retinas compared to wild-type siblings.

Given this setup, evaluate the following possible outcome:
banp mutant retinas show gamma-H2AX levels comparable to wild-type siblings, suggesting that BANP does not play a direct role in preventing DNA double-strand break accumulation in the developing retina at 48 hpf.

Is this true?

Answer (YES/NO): NO